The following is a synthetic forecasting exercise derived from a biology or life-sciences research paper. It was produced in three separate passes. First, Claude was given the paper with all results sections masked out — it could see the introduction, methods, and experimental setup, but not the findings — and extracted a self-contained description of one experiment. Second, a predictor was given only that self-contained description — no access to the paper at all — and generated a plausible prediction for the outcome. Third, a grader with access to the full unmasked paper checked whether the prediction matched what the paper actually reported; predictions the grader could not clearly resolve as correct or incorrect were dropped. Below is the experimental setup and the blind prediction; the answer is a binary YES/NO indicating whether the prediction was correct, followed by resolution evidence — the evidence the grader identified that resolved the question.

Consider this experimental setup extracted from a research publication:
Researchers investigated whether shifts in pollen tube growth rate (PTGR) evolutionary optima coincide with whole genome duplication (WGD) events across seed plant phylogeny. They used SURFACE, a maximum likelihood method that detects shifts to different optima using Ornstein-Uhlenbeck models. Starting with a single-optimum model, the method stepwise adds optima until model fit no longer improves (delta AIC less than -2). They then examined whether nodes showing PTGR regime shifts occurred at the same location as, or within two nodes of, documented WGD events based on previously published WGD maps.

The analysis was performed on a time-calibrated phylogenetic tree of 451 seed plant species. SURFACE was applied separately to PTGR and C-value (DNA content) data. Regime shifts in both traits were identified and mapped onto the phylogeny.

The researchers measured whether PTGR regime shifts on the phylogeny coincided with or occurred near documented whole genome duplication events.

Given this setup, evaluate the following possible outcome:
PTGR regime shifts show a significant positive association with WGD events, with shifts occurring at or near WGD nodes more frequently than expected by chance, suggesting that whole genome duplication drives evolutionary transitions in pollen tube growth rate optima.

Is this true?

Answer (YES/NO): NO